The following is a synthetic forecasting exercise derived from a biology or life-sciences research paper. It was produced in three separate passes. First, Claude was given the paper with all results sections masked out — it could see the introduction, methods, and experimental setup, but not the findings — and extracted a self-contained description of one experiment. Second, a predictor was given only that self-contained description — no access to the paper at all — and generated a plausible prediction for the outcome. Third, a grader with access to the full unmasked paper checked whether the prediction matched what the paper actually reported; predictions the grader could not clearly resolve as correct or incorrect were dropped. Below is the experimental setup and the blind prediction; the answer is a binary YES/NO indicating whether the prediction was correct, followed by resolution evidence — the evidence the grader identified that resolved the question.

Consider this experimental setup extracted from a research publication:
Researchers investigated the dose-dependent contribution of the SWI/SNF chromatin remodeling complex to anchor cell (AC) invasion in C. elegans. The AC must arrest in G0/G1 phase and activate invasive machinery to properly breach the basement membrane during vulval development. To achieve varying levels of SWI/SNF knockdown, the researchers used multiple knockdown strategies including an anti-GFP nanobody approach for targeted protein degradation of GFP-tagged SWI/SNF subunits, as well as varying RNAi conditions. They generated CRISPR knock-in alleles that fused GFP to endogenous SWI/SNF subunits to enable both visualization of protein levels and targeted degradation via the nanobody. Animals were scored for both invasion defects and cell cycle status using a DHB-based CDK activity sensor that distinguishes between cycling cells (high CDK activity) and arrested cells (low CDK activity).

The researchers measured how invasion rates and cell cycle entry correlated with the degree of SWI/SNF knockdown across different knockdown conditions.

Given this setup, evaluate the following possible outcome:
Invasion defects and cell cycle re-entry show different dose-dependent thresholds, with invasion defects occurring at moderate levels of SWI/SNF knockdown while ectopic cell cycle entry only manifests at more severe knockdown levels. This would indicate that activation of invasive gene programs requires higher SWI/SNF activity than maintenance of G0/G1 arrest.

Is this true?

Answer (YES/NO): YES